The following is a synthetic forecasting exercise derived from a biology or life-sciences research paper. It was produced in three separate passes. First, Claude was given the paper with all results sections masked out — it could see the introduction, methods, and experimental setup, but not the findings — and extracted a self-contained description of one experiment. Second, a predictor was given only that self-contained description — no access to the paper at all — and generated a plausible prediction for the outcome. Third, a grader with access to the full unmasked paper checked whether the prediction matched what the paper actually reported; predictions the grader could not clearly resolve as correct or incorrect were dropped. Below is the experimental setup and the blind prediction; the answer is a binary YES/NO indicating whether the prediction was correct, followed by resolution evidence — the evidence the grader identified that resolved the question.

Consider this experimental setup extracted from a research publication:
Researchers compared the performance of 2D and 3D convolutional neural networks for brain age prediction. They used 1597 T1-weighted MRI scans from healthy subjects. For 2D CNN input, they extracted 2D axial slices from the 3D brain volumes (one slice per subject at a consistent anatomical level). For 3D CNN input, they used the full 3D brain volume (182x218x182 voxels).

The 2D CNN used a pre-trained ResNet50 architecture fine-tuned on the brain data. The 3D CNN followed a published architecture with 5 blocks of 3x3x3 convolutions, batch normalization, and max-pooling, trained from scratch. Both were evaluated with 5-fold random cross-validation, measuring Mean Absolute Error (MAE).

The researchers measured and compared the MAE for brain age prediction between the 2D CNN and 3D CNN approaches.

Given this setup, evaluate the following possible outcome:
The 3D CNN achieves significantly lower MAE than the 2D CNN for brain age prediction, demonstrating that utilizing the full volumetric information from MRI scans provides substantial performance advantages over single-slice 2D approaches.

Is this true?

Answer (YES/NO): NO